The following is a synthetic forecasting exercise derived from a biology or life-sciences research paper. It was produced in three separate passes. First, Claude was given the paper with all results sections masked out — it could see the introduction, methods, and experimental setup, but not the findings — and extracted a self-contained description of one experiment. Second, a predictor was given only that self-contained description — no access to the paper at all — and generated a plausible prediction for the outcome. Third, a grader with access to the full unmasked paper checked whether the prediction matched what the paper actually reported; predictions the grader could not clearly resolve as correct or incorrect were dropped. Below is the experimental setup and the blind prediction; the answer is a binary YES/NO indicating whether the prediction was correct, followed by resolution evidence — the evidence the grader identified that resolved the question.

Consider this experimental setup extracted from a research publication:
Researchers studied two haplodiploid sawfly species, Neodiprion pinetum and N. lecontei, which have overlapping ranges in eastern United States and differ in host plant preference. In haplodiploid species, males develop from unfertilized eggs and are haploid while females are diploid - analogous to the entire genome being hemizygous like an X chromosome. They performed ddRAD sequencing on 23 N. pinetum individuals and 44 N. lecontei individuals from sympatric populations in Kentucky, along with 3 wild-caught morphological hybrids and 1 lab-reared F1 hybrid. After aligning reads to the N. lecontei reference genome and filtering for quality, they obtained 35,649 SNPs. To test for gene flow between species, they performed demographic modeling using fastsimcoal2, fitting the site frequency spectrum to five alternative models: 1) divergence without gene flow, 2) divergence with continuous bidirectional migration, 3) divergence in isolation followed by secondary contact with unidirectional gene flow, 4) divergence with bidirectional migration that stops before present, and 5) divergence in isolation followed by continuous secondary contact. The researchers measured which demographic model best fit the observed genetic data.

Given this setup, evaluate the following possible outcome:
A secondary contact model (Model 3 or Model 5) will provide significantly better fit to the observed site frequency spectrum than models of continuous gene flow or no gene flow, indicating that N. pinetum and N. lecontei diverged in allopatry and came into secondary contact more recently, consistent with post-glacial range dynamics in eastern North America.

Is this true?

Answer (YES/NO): NO